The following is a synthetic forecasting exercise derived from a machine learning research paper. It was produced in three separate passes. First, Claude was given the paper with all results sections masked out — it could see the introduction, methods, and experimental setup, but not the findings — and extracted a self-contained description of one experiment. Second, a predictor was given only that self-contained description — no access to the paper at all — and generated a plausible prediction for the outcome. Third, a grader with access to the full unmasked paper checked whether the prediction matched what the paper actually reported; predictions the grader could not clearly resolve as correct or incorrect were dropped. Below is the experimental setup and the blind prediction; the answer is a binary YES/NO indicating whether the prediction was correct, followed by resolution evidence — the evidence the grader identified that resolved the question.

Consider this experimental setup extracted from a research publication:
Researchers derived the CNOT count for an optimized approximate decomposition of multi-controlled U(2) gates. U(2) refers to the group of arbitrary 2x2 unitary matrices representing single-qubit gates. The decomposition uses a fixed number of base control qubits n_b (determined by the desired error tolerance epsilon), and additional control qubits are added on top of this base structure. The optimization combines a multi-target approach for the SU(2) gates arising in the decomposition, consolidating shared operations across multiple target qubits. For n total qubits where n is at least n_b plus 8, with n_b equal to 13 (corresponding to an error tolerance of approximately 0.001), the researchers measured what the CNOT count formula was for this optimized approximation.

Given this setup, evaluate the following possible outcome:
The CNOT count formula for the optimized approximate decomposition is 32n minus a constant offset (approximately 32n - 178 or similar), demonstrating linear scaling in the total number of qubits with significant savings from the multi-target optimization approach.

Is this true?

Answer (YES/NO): NO